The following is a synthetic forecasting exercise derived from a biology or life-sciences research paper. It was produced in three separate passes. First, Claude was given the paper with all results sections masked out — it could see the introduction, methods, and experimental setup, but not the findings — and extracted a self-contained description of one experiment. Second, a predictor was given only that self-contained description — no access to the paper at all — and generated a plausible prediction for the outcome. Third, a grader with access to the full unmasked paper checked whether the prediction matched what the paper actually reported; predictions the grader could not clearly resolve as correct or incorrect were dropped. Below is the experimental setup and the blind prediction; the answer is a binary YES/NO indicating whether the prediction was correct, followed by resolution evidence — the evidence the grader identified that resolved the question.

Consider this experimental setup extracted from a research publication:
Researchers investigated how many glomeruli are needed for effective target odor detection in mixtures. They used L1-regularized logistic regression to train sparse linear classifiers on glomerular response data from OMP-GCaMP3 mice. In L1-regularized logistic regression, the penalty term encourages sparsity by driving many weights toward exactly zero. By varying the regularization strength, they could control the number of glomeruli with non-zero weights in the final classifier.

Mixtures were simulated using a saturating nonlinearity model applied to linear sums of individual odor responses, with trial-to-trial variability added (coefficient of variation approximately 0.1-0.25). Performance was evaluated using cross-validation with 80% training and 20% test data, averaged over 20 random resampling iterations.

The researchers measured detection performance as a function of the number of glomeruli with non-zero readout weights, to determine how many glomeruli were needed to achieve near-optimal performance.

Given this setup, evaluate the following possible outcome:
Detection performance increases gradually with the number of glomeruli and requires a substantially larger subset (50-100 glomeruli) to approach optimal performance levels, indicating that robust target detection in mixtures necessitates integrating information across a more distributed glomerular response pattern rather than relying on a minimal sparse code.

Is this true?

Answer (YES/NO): NO